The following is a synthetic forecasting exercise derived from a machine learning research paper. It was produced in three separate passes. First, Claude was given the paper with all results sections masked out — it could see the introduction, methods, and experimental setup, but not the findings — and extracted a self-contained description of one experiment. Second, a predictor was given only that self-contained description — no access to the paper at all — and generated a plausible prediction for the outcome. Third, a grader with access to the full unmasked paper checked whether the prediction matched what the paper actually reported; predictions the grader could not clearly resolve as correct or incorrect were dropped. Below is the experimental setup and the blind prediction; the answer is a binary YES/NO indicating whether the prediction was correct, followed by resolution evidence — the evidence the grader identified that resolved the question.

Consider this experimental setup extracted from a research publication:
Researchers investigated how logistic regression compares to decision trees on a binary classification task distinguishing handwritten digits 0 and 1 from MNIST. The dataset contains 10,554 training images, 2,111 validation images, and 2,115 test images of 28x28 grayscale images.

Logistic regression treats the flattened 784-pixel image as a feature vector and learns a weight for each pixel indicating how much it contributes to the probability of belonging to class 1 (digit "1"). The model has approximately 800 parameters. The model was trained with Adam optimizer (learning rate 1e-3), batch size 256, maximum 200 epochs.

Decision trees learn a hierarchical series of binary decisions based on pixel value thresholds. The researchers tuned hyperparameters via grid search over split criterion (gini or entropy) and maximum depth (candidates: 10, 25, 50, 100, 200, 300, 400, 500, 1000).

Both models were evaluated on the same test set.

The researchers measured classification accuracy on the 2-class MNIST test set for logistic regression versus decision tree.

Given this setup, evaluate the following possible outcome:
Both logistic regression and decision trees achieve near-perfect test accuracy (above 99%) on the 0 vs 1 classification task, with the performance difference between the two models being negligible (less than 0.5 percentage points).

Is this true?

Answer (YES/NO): YES